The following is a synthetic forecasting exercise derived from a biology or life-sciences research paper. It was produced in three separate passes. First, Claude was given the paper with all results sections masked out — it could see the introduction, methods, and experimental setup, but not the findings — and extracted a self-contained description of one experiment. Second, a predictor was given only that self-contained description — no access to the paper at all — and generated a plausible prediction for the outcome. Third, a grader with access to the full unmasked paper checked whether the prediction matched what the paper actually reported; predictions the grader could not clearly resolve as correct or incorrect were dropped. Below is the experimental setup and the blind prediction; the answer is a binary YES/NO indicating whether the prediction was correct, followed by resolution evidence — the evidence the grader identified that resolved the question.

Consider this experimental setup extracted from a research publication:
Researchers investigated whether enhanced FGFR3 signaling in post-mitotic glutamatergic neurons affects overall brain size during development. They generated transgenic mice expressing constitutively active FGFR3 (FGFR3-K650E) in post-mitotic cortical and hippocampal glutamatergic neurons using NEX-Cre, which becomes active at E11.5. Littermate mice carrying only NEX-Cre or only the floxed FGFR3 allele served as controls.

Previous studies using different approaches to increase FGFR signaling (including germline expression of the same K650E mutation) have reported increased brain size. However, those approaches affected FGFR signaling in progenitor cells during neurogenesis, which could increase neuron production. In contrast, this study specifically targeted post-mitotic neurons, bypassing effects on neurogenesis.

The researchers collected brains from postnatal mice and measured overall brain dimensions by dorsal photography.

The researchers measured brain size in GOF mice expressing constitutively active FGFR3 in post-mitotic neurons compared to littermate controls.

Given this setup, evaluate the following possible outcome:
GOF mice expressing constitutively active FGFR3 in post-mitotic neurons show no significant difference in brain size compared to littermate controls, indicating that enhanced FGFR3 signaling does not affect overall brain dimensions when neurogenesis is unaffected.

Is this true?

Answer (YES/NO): NO